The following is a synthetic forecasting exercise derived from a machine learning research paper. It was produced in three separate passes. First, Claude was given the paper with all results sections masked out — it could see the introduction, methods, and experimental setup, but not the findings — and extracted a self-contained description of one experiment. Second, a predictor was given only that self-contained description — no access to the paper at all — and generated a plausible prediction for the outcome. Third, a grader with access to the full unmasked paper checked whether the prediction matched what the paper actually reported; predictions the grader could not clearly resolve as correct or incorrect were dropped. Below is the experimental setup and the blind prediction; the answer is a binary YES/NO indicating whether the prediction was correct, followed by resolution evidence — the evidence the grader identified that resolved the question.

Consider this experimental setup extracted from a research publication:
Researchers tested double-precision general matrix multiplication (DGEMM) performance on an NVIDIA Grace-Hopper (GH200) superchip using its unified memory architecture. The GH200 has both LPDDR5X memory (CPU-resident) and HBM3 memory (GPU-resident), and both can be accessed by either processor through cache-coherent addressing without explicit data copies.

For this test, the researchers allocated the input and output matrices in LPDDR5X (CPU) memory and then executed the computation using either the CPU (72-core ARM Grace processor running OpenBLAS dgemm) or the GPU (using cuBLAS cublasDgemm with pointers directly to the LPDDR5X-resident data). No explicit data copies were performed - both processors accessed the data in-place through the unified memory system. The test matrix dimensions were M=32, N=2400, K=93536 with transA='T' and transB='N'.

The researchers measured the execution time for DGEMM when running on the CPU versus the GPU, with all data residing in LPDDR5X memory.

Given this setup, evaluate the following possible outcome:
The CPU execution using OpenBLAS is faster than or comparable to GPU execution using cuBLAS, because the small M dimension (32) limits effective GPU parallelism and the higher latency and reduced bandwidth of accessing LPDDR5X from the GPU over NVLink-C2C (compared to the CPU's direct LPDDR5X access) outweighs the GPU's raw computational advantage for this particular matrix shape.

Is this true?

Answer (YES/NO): YES